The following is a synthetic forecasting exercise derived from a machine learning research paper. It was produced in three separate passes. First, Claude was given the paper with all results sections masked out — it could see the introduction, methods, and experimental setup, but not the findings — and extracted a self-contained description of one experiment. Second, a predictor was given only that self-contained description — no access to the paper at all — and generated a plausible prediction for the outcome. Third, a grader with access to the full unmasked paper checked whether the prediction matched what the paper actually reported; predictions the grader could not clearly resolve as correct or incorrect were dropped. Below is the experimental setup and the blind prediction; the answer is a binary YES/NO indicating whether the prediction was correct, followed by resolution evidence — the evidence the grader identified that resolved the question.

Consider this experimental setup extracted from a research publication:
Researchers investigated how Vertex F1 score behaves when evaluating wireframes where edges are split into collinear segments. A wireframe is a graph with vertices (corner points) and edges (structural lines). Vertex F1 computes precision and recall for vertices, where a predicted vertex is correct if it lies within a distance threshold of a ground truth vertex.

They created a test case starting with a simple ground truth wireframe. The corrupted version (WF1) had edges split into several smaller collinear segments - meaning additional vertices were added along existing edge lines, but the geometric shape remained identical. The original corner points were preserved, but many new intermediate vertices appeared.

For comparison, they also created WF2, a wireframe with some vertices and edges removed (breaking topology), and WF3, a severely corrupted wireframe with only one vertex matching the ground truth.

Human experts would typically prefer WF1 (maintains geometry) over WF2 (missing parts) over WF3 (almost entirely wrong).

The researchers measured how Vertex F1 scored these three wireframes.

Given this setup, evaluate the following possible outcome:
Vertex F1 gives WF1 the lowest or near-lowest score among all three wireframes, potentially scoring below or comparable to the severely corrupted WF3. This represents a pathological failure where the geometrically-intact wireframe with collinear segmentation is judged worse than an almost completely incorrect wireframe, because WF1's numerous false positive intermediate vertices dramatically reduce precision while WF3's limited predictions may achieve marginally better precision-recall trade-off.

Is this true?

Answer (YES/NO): NO